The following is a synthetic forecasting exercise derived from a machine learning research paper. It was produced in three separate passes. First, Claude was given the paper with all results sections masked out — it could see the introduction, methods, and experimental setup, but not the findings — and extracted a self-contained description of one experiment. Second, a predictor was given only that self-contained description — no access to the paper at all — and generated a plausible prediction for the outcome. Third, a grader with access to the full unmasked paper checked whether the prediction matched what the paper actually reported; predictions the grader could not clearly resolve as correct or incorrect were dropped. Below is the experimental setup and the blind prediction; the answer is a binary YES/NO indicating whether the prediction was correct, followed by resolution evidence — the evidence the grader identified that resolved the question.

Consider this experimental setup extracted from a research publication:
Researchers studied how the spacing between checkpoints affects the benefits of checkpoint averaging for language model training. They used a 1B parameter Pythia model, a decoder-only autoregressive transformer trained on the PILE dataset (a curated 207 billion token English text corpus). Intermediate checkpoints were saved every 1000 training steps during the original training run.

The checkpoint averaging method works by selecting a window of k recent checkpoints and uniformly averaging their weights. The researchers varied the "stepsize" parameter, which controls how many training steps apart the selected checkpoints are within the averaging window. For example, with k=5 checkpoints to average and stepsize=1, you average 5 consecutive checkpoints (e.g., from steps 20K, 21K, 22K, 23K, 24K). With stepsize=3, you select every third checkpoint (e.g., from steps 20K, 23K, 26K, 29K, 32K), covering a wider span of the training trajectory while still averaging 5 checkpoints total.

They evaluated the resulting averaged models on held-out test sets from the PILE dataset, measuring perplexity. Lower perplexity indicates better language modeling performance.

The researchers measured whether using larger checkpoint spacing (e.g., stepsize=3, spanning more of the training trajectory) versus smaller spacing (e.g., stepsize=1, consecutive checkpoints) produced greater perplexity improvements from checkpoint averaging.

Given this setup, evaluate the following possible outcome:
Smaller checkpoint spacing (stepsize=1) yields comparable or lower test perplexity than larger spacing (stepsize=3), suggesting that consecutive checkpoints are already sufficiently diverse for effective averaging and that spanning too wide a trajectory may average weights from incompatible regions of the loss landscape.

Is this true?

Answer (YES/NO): YES